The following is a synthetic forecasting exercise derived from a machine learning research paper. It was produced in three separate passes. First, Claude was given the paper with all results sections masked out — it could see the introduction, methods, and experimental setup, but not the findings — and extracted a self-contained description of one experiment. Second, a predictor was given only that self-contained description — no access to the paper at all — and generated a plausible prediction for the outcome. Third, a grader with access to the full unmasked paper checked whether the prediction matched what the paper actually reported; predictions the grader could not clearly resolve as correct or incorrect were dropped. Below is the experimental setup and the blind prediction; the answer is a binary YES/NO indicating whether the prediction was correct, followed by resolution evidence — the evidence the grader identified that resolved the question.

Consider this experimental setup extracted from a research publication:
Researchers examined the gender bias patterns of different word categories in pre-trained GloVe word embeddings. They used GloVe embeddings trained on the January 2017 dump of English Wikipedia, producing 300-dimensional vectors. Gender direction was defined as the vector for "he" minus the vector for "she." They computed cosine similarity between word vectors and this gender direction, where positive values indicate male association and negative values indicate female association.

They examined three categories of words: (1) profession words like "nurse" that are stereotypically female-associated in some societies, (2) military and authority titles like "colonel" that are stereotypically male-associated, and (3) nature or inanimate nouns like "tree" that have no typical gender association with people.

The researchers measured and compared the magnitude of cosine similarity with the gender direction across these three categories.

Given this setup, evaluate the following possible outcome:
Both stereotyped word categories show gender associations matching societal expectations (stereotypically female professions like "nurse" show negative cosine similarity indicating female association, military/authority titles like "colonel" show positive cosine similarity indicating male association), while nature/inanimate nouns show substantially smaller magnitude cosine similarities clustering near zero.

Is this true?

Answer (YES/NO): YES